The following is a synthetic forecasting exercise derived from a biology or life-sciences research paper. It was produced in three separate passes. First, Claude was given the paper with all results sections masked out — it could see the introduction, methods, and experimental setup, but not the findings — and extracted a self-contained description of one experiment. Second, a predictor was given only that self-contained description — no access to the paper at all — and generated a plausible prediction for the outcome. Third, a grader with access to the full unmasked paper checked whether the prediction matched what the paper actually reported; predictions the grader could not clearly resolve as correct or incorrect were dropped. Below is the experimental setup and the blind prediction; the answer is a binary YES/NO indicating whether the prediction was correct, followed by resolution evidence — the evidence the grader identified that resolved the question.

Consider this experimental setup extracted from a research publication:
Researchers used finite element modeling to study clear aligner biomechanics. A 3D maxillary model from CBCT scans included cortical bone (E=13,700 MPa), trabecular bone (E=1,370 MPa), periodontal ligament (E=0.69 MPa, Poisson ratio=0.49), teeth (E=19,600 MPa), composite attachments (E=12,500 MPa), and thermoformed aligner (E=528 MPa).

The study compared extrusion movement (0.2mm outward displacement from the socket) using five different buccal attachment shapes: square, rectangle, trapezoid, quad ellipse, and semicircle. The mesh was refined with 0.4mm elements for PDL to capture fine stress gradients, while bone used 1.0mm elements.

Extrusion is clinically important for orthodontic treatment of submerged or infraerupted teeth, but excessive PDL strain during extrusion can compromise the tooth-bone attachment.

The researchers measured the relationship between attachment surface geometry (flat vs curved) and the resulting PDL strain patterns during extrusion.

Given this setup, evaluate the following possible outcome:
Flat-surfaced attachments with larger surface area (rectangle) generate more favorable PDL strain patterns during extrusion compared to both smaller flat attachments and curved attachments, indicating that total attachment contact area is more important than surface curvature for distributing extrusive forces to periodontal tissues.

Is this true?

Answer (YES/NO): NO